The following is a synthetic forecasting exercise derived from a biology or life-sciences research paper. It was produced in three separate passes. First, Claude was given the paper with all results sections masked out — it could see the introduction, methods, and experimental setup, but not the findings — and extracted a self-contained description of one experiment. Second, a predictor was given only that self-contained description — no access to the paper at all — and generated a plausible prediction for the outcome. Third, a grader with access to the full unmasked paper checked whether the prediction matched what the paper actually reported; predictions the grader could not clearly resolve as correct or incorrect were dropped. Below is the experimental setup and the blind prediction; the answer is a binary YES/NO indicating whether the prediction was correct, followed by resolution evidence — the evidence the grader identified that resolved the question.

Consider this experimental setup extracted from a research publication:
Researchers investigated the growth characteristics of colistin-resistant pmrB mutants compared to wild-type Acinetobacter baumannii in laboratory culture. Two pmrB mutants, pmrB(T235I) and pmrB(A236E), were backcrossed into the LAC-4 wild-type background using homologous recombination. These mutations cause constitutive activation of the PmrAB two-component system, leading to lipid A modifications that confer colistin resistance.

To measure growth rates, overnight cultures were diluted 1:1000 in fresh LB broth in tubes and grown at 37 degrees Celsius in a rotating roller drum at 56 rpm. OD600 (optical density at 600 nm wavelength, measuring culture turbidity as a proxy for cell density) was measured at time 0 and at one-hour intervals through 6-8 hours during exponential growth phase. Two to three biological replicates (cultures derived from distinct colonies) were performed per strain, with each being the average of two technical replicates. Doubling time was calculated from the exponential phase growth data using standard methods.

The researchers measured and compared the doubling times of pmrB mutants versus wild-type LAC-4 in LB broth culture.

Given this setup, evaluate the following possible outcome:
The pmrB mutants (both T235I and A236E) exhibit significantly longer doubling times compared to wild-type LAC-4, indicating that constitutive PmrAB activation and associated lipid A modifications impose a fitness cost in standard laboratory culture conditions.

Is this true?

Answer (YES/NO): NO